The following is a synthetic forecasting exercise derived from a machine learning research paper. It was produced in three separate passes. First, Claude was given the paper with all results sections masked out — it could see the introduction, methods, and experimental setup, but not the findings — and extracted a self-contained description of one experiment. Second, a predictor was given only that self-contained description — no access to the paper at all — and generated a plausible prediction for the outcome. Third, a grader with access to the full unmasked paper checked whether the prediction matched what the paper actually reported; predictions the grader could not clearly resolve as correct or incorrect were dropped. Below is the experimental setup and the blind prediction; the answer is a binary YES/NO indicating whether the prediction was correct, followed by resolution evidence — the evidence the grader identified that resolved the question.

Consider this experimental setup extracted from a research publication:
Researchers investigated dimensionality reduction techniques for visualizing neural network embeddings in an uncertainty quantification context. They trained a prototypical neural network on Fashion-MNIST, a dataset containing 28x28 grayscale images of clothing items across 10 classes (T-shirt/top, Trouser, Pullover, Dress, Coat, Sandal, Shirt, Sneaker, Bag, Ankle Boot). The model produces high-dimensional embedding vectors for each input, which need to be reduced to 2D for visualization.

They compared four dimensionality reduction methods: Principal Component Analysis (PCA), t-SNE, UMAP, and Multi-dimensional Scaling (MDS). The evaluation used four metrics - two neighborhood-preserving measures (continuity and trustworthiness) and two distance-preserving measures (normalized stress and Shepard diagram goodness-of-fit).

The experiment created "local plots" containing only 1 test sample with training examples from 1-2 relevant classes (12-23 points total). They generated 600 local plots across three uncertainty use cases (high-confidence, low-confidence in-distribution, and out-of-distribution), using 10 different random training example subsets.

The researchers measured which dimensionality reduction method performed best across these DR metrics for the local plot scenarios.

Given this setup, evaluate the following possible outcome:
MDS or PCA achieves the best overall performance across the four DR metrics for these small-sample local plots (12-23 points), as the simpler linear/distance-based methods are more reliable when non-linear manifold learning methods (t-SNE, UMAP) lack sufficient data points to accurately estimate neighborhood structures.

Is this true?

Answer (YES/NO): YES